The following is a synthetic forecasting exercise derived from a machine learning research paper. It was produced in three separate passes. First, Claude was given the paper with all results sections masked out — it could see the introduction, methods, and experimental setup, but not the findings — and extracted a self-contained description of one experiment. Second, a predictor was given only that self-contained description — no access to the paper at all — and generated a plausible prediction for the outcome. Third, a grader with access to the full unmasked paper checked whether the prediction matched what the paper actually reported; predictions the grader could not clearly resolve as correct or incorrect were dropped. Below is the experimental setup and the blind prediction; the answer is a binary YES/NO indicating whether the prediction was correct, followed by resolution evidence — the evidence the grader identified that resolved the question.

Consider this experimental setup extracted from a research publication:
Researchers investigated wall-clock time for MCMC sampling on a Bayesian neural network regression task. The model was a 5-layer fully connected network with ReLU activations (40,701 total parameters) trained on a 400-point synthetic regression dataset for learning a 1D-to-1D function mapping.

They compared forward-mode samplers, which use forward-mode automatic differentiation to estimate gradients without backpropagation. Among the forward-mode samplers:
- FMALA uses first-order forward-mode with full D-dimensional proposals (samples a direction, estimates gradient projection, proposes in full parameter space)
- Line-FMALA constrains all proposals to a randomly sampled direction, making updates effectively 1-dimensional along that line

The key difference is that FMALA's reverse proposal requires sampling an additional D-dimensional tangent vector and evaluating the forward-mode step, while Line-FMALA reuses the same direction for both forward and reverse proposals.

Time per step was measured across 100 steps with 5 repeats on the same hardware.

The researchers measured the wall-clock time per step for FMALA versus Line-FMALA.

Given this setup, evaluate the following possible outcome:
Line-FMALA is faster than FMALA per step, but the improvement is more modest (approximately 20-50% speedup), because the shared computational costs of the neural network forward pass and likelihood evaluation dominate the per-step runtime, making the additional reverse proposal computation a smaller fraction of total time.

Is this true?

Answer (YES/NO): NO